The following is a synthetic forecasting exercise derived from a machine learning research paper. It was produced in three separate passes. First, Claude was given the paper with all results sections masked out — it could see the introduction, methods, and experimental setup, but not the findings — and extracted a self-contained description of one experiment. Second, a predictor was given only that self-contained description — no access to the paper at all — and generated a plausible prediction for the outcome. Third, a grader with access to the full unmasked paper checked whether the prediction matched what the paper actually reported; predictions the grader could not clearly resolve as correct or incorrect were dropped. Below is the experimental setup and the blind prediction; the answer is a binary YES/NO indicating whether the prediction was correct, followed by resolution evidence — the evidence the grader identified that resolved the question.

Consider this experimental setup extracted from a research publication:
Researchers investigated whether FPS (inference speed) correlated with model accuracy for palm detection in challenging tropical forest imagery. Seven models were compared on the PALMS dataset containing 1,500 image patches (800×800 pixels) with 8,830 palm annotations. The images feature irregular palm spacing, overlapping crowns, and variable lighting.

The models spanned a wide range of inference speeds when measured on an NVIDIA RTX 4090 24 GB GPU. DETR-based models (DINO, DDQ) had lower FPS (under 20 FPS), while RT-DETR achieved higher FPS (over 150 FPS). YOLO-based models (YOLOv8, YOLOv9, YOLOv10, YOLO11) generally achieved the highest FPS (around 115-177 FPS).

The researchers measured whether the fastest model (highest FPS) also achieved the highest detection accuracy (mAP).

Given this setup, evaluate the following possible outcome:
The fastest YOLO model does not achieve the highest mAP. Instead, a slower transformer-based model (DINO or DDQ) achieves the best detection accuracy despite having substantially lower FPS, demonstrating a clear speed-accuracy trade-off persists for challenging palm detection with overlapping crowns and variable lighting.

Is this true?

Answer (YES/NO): NO